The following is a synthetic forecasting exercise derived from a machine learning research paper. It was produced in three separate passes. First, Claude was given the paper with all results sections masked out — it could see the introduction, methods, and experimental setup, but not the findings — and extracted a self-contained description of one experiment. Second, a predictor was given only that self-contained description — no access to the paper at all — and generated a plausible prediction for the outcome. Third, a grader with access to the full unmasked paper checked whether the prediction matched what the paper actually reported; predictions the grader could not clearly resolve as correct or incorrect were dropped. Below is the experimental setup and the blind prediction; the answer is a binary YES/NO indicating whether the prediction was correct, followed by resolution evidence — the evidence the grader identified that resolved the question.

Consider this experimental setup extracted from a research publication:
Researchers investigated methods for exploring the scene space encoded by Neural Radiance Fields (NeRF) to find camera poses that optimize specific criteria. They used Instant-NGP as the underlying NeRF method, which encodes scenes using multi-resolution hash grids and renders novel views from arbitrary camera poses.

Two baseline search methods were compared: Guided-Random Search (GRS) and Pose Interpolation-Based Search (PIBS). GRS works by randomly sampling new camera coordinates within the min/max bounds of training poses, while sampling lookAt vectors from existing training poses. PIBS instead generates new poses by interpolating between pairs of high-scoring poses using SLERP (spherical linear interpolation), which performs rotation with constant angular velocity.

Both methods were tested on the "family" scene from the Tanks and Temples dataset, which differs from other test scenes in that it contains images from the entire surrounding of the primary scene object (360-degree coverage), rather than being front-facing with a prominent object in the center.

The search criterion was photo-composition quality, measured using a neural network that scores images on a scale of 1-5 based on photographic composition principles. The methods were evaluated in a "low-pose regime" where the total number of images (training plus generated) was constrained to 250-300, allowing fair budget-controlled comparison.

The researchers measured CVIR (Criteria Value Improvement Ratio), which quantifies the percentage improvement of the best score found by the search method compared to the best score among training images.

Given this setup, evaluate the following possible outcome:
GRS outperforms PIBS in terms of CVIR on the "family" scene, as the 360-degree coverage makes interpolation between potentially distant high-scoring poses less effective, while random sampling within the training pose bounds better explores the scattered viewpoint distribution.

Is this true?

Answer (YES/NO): NO